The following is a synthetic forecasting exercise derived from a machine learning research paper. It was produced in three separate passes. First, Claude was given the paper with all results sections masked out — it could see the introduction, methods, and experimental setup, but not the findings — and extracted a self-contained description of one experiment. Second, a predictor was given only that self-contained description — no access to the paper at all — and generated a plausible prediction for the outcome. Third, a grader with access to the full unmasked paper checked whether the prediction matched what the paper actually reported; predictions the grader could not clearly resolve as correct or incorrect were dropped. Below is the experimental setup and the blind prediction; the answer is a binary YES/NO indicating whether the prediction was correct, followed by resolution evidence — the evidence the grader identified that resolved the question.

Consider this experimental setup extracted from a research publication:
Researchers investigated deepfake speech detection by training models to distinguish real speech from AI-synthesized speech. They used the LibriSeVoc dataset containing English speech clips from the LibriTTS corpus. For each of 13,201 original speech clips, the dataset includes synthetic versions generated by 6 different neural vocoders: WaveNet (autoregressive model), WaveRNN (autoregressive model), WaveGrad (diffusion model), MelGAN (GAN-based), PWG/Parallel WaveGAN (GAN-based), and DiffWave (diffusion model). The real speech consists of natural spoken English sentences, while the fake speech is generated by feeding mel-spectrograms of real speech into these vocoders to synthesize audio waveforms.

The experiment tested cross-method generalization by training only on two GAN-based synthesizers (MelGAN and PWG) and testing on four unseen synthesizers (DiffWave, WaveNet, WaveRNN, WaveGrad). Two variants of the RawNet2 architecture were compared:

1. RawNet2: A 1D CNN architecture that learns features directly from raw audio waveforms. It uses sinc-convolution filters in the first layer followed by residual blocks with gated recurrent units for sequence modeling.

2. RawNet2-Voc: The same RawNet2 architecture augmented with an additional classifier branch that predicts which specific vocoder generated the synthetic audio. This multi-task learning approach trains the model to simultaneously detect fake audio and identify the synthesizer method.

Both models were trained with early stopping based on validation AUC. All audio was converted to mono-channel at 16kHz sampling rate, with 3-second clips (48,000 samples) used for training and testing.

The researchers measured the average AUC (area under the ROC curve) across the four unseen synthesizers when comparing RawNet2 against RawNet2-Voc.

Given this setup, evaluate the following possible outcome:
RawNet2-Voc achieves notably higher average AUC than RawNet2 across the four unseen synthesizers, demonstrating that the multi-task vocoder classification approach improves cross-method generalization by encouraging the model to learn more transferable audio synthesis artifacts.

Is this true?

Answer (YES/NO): NO